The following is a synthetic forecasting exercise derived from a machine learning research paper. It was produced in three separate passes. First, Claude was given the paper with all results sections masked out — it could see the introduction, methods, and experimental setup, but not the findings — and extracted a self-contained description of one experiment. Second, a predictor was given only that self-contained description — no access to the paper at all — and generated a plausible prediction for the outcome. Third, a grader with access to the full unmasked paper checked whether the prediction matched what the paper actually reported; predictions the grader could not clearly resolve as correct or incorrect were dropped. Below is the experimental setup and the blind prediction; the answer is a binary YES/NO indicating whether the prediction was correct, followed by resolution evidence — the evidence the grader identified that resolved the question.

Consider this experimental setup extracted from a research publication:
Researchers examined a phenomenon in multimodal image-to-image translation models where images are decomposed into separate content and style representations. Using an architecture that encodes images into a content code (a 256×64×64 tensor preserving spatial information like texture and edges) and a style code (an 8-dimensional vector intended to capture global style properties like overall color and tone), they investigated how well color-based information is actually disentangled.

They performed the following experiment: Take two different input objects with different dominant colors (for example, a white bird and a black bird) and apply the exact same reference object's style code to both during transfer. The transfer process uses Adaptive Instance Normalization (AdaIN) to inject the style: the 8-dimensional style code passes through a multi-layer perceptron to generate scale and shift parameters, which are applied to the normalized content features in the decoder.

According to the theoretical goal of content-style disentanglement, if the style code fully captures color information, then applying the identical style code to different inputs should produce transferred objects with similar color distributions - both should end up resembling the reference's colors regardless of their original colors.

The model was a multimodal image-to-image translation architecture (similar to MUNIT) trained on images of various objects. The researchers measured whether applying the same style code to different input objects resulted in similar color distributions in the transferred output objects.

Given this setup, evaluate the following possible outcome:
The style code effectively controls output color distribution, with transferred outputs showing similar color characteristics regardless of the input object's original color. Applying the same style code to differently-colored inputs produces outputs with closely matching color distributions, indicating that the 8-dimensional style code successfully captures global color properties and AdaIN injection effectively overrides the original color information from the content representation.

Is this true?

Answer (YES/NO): NO